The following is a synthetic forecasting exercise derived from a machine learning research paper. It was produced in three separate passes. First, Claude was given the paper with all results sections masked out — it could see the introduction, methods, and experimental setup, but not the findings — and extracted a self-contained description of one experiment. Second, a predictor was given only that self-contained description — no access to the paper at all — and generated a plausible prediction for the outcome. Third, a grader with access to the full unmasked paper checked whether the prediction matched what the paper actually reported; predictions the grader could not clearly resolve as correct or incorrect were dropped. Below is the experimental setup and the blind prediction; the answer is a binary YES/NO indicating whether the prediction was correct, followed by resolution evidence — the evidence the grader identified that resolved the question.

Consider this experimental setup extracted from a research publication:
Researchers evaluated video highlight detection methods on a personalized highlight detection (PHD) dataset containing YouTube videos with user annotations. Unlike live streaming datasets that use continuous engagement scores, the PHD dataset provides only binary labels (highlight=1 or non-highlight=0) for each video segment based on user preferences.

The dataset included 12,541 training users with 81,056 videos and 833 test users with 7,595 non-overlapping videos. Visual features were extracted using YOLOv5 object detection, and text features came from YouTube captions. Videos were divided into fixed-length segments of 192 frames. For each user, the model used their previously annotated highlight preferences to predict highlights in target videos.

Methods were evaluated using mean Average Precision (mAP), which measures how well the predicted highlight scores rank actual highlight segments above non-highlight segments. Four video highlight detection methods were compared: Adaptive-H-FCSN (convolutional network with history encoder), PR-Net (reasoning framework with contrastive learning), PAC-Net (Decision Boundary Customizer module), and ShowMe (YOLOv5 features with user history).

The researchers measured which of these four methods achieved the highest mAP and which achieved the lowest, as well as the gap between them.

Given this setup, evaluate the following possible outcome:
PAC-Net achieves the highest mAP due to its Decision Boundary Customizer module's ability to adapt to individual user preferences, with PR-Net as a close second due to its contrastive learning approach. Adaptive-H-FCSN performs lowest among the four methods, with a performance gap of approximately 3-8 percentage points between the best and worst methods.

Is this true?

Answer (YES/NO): NO